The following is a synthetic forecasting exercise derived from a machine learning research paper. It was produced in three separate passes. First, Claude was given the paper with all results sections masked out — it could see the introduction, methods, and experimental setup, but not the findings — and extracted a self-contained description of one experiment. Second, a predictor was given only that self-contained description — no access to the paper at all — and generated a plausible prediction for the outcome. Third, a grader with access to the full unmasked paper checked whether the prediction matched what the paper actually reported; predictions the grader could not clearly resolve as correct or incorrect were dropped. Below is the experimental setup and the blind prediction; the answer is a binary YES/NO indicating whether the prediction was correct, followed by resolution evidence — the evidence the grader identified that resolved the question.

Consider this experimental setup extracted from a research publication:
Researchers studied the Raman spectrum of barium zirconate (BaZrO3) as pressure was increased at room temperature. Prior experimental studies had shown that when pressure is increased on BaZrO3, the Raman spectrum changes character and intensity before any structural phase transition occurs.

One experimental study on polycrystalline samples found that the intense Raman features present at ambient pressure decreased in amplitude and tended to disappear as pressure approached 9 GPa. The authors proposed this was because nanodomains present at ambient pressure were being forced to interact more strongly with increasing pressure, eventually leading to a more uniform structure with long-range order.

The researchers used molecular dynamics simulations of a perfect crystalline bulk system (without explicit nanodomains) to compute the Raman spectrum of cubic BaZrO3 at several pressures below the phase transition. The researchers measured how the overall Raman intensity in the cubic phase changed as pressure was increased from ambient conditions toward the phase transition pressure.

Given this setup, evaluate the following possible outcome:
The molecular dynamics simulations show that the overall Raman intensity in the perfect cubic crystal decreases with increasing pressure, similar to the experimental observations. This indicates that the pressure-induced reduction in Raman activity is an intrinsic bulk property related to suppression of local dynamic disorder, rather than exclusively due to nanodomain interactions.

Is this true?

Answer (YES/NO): YES